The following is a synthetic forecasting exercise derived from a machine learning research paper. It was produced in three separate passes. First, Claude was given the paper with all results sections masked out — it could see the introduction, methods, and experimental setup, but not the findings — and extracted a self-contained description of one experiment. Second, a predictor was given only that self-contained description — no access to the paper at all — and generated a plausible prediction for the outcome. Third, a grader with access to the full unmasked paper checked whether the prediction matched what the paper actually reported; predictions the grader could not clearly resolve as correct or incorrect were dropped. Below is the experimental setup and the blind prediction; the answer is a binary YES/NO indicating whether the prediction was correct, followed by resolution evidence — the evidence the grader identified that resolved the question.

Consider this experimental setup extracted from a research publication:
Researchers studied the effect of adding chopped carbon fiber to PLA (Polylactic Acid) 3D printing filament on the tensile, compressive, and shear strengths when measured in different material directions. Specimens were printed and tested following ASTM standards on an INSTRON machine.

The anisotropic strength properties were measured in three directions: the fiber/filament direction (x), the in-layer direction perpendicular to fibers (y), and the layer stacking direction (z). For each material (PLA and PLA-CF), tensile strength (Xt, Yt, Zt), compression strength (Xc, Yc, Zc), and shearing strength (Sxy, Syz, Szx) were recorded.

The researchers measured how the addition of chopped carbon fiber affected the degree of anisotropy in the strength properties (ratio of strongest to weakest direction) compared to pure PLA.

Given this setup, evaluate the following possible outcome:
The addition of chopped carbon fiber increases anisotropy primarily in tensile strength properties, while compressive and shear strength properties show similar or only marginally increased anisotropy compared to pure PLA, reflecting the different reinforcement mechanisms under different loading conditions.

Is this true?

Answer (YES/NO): NO